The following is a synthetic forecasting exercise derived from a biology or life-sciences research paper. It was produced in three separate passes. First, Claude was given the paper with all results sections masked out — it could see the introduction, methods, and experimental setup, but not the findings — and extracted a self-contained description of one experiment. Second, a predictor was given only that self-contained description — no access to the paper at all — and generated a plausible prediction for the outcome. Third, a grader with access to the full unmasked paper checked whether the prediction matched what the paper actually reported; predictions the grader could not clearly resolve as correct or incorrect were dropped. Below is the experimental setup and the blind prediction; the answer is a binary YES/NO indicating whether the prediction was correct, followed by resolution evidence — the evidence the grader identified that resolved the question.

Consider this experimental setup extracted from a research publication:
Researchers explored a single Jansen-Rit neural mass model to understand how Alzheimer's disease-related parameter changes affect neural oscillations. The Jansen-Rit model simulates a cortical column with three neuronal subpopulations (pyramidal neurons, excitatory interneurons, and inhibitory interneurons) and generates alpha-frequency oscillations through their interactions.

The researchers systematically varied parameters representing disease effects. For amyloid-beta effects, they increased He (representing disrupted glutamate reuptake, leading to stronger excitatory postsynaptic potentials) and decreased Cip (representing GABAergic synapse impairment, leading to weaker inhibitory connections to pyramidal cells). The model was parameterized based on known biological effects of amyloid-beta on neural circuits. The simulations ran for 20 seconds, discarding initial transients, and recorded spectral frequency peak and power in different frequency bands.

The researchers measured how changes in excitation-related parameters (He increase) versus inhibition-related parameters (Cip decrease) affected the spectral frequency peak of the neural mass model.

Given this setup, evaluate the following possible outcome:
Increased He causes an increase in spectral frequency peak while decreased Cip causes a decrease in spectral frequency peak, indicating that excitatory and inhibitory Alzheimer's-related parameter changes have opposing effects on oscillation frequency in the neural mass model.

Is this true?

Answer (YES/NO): NO